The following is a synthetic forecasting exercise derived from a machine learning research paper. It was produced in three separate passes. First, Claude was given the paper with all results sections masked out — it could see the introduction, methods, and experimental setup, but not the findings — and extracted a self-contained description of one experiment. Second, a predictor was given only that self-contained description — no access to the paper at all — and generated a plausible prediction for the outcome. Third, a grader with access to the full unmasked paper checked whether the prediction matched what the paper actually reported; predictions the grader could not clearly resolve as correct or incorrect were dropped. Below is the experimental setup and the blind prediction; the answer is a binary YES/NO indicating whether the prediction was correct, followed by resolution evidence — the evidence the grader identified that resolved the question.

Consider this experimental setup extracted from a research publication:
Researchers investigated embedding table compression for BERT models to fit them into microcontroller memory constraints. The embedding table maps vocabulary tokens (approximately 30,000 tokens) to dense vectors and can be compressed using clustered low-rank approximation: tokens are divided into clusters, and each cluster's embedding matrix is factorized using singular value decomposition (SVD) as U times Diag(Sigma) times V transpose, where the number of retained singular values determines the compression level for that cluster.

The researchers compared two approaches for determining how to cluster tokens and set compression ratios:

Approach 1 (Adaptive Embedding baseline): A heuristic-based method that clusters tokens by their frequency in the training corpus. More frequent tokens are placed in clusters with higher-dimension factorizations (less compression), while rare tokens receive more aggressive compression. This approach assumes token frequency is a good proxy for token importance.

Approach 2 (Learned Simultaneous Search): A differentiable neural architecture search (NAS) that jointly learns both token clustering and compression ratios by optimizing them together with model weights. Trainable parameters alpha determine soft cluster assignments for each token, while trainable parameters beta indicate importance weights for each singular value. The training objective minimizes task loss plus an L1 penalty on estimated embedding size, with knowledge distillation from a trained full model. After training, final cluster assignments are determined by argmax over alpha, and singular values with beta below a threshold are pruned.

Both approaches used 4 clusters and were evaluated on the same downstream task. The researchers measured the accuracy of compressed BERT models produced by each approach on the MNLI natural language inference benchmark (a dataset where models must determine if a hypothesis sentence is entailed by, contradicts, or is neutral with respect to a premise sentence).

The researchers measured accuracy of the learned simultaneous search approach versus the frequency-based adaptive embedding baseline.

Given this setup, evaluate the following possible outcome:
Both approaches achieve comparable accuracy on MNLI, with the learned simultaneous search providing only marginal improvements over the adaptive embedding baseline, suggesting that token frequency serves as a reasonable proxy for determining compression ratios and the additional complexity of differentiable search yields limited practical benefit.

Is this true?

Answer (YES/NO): NO